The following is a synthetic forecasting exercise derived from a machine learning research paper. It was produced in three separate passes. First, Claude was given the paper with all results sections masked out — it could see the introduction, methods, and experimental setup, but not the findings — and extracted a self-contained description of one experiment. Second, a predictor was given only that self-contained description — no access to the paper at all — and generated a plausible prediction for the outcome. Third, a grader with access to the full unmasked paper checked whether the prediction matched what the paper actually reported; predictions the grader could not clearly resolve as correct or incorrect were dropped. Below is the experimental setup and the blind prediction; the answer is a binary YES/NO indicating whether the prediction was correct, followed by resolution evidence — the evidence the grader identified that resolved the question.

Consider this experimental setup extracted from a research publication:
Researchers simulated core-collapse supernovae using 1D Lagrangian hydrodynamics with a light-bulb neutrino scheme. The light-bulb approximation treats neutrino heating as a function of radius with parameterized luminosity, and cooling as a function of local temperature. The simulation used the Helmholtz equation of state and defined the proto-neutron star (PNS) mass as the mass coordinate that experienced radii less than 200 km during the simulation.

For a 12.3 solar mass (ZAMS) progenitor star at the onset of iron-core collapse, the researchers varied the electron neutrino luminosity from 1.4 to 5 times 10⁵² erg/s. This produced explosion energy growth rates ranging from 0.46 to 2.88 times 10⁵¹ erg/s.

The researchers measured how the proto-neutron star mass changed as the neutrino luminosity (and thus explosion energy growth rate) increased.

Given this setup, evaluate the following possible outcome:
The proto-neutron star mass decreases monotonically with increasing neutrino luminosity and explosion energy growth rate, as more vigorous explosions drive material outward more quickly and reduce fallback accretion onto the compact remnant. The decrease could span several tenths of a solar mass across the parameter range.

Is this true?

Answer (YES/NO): NO